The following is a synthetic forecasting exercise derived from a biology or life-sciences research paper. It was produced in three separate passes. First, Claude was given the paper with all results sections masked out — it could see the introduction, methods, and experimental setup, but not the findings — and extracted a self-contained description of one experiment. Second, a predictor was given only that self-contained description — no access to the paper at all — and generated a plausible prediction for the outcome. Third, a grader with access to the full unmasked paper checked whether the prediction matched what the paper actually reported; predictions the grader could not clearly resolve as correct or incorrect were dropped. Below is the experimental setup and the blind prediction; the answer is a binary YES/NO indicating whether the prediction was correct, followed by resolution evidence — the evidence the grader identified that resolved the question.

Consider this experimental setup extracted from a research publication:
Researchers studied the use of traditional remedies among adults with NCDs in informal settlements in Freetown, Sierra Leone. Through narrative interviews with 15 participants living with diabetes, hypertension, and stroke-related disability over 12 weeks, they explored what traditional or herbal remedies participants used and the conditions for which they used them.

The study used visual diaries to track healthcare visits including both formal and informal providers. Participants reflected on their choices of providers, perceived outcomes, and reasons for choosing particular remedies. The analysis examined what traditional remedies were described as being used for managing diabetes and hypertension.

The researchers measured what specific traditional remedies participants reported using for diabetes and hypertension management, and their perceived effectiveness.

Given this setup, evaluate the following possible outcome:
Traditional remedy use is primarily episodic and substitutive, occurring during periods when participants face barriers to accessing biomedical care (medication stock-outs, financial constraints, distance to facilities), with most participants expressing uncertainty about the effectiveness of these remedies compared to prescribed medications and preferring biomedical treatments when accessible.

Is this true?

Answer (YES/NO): NO